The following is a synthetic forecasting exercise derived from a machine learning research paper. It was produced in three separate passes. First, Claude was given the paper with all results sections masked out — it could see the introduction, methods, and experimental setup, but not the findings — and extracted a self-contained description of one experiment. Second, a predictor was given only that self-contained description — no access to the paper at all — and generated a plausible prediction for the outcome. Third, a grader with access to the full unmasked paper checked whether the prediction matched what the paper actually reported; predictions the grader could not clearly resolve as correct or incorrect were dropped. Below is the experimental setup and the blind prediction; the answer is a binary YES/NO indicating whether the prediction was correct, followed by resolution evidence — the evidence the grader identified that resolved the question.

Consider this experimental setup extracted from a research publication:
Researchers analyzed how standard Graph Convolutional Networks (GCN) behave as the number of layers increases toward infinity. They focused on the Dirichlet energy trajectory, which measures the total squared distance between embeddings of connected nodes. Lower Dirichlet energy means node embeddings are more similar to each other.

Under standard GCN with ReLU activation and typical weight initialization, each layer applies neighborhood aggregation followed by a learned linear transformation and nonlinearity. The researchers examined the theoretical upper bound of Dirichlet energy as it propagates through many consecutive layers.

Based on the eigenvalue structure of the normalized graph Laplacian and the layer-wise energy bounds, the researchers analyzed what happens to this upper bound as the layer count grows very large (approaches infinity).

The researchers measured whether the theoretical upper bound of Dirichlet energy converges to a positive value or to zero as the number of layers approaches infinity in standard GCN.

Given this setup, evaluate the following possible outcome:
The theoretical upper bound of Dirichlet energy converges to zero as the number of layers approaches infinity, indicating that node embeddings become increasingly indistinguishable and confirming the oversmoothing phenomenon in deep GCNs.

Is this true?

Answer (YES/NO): YES